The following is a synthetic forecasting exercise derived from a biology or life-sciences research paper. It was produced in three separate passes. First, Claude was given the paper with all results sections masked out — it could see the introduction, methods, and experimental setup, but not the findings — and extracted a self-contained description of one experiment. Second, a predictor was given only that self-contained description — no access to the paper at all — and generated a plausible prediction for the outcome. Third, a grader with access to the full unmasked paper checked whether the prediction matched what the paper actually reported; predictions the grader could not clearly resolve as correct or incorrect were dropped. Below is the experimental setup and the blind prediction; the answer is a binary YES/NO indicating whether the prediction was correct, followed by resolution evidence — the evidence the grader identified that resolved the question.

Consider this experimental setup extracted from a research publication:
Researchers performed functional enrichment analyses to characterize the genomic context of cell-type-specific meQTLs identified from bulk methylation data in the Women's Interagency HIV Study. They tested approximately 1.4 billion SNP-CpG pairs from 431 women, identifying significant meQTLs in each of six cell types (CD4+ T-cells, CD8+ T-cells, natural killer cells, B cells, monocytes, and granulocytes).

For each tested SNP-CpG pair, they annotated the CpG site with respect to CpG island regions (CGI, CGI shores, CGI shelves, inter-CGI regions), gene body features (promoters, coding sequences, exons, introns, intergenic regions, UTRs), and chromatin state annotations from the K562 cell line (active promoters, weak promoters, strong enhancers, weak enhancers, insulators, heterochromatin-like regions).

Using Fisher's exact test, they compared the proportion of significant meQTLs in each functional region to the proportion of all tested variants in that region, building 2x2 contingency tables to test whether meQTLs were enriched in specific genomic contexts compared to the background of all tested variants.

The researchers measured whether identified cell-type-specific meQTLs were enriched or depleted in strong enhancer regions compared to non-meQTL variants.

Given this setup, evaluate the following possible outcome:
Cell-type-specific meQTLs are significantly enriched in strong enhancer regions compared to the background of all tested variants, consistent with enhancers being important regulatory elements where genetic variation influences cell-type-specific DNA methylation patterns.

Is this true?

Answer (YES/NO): YES